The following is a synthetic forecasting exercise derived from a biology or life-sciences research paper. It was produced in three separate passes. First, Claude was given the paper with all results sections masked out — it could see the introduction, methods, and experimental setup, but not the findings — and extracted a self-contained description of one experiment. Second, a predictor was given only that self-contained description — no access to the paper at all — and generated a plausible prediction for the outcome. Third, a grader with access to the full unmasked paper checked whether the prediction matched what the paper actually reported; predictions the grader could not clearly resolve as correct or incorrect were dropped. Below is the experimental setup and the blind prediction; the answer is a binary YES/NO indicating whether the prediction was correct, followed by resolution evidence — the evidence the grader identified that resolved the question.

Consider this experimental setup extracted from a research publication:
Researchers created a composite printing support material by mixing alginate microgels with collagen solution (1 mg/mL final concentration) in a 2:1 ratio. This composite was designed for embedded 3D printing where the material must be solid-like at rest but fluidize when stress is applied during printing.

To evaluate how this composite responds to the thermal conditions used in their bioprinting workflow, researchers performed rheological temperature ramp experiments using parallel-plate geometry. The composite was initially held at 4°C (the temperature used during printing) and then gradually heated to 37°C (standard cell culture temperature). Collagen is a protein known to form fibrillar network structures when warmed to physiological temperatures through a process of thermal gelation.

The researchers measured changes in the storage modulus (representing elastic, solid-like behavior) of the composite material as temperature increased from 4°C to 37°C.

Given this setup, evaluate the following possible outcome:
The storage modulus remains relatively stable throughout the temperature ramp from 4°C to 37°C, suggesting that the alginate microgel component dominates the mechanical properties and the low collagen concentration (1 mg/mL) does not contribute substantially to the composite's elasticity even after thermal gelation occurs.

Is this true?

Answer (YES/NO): NO